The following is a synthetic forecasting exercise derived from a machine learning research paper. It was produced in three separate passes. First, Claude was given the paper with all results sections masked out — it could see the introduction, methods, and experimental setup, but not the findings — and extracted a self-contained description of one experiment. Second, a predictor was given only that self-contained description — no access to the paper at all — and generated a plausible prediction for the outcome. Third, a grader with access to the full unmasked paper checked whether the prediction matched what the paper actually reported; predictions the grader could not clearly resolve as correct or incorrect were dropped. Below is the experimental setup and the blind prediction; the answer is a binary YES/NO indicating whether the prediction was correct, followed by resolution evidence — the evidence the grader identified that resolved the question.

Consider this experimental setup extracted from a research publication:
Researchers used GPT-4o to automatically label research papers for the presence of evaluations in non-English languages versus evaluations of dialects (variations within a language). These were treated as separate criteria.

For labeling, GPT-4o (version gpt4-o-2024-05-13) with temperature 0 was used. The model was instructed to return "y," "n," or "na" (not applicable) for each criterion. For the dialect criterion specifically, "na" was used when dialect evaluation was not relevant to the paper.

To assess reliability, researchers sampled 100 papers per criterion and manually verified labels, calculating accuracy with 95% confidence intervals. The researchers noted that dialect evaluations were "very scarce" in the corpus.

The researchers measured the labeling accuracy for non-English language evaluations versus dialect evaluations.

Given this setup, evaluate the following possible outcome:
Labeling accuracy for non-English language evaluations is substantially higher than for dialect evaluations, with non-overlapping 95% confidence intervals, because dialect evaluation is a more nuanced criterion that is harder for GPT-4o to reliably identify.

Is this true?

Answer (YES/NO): NO